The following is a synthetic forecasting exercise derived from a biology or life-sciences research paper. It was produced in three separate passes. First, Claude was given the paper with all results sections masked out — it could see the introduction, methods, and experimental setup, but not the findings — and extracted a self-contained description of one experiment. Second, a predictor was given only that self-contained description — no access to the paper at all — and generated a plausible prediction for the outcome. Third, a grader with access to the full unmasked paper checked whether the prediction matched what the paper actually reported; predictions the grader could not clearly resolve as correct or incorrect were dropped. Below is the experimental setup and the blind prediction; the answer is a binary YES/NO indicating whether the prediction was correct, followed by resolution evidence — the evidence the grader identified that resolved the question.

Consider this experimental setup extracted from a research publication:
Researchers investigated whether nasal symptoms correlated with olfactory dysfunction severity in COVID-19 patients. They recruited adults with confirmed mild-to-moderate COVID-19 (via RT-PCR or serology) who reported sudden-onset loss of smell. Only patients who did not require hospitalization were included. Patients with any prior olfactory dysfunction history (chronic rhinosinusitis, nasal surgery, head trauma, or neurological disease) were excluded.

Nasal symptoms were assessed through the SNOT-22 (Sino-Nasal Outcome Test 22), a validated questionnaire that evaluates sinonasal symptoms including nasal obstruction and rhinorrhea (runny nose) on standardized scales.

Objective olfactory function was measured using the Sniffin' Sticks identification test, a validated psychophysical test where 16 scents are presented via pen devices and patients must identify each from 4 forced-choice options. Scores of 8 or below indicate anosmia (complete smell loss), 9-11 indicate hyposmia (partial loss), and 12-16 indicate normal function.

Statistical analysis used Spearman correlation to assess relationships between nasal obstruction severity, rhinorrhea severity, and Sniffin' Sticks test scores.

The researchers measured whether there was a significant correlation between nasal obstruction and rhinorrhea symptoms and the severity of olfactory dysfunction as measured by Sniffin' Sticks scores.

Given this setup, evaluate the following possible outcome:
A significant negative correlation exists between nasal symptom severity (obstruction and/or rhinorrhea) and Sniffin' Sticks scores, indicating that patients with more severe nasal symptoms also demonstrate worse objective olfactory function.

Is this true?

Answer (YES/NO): NO